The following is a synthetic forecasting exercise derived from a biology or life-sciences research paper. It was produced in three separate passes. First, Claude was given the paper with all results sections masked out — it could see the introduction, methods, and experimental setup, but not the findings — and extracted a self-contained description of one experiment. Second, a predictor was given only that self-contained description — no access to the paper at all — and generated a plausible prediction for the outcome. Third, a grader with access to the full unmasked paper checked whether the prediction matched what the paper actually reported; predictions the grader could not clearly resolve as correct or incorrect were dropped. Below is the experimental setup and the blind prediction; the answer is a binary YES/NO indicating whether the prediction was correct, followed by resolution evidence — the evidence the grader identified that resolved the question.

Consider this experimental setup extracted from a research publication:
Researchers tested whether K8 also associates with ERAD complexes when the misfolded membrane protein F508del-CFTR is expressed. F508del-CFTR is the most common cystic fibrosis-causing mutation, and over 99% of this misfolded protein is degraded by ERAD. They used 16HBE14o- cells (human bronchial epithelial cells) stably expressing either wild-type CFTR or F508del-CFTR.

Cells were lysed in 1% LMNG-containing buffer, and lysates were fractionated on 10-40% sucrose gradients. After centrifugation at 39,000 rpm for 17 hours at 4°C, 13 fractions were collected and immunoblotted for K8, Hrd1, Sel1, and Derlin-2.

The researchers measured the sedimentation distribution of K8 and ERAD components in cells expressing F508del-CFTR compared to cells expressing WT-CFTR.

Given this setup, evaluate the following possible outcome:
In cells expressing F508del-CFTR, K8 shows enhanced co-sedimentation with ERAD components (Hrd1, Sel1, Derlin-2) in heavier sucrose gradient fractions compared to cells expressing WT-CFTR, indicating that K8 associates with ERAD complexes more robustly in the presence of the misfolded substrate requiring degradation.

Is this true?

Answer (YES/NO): YES